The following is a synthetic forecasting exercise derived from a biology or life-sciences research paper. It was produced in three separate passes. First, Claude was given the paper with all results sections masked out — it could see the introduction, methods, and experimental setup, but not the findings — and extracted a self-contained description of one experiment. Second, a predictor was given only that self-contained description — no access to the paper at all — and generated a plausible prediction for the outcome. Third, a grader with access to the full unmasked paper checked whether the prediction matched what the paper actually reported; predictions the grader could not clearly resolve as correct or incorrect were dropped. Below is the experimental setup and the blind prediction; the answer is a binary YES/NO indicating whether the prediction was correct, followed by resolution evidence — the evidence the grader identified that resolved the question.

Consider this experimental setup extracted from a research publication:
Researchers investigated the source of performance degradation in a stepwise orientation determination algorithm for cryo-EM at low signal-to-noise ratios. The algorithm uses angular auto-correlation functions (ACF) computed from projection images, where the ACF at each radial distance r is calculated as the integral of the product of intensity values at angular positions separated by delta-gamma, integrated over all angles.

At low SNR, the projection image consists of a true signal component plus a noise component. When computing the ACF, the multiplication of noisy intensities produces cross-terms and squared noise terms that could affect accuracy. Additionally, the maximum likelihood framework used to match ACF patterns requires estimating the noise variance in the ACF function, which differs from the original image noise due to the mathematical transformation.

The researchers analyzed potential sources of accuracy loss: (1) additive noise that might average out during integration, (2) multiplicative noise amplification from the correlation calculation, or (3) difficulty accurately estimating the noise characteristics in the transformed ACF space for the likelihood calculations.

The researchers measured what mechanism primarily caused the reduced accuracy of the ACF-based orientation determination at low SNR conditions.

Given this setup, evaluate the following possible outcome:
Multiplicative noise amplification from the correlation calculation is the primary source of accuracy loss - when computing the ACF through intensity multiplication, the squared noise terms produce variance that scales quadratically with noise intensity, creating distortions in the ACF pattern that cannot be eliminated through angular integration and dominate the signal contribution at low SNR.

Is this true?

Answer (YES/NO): YES